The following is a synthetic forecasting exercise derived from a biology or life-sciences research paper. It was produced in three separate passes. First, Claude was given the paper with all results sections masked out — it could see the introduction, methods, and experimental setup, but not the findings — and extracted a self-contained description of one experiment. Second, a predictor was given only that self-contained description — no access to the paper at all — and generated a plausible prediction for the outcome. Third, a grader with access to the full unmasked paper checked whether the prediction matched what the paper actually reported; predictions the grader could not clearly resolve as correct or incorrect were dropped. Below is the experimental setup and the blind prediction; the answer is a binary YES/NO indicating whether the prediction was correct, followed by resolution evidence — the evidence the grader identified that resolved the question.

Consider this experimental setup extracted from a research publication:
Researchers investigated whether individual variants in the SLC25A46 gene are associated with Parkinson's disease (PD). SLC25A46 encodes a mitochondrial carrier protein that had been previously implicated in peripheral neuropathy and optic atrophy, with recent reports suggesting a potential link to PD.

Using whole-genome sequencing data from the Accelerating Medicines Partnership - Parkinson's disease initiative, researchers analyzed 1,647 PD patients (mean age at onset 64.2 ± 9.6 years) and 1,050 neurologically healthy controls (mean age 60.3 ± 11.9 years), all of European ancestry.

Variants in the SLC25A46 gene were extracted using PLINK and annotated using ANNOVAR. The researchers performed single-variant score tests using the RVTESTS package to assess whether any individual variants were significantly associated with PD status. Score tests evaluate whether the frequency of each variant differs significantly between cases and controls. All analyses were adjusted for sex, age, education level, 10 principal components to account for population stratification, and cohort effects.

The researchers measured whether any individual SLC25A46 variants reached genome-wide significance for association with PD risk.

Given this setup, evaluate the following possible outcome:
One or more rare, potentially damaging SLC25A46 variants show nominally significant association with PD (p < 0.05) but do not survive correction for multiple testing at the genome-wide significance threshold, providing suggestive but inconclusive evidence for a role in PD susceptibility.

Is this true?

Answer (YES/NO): NO